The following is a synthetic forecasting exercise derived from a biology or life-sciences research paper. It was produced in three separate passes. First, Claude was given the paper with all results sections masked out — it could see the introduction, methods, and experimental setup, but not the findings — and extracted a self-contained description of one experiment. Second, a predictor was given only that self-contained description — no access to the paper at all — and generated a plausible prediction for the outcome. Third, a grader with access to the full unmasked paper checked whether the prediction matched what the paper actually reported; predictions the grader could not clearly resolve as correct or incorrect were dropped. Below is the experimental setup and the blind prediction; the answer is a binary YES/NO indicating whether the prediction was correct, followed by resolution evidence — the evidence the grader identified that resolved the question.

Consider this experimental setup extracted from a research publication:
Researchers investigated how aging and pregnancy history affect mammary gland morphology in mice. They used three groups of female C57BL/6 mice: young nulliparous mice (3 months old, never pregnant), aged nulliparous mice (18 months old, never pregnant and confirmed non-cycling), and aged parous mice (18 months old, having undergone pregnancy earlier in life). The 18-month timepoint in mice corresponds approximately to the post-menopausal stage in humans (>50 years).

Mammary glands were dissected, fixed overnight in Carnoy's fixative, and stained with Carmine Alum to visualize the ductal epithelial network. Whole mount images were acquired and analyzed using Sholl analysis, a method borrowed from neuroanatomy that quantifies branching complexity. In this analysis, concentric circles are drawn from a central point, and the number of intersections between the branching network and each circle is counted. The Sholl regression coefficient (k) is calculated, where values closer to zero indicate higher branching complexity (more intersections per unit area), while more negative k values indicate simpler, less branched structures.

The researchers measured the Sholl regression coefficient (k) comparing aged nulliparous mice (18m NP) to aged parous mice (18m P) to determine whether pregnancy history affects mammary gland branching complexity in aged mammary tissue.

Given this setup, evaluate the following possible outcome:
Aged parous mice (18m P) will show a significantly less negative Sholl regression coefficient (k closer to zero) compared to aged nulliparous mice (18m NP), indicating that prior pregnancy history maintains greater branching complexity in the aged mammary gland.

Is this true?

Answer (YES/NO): NO